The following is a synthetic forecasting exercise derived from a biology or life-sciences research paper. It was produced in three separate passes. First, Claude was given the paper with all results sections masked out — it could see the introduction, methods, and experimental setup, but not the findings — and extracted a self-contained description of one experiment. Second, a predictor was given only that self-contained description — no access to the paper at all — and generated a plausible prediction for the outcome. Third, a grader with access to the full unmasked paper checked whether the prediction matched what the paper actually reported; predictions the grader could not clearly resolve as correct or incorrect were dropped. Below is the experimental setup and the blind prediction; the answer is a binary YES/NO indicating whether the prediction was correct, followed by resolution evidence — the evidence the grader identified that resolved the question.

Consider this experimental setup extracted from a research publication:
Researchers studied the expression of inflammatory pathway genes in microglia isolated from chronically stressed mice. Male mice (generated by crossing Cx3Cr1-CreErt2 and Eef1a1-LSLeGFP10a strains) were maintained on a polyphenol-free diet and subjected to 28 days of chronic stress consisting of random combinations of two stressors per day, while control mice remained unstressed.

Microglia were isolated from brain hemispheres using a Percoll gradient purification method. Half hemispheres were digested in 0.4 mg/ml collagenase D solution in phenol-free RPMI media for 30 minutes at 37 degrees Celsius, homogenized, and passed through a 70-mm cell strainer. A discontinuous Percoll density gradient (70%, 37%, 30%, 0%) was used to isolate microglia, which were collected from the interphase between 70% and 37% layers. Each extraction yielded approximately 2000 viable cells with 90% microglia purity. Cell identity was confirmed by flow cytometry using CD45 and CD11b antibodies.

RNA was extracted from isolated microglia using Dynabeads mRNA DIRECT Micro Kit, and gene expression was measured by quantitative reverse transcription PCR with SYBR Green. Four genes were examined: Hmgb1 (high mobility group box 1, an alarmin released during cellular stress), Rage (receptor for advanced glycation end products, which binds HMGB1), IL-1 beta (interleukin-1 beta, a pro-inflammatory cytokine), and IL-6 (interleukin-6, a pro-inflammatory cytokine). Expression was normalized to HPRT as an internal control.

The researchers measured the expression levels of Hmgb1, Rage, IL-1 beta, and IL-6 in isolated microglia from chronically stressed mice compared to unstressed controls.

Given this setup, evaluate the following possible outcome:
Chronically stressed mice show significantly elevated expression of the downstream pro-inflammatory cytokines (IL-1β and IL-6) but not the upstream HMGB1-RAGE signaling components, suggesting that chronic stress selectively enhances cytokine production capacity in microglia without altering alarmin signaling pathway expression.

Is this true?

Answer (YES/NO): NO